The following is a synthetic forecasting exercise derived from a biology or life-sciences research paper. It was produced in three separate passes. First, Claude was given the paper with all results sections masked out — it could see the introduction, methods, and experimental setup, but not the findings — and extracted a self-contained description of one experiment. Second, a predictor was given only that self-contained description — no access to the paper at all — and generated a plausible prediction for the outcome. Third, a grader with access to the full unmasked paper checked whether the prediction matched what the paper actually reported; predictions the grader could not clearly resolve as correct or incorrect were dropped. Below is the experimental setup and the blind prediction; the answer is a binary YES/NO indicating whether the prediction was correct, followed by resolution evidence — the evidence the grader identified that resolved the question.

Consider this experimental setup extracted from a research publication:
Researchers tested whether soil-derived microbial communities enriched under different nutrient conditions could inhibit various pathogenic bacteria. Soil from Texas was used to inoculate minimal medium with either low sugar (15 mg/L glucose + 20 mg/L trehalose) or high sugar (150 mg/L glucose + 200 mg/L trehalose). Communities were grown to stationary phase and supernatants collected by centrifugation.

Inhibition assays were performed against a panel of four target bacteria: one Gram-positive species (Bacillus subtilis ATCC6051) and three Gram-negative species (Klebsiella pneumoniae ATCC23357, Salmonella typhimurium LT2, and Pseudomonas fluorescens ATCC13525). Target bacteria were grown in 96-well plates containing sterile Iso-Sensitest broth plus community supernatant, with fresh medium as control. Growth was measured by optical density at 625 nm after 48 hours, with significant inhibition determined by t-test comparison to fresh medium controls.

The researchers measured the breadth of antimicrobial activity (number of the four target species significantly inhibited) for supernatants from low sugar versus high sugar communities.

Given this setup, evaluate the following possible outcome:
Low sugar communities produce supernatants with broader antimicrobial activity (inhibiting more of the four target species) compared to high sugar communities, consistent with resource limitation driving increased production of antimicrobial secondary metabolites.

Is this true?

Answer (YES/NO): NO